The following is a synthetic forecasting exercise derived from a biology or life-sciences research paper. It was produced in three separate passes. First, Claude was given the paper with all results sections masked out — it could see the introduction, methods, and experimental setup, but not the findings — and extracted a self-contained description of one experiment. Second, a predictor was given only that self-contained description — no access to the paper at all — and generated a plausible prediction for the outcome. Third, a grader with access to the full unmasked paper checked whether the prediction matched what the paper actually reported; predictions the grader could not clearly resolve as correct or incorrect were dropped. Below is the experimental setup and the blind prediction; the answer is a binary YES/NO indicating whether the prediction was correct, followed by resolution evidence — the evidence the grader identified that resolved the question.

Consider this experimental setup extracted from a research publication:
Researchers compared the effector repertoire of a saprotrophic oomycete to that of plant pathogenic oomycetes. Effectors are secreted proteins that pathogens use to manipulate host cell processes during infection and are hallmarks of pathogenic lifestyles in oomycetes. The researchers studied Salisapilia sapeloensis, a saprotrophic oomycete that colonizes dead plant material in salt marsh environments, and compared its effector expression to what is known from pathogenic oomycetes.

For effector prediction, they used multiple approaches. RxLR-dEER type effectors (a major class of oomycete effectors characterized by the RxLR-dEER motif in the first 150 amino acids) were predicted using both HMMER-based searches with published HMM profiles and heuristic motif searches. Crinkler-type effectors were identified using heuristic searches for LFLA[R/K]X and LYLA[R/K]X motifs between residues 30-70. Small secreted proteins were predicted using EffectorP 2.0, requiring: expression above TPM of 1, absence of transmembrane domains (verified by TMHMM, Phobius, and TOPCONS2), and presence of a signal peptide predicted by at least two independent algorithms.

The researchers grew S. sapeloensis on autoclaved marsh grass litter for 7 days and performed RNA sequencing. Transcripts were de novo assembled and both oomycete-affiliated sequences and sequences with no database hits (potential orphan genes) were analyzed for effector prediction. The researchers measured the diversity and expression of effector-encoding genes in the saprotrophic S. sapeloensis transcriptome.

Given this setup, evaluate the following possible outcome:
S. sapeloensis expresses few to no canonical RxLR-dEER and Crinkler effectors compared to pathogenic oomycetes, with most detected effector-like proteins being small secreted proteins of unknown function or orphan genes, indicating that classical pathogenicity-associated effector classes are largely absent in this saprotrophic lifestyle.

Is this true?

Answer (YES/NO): YES